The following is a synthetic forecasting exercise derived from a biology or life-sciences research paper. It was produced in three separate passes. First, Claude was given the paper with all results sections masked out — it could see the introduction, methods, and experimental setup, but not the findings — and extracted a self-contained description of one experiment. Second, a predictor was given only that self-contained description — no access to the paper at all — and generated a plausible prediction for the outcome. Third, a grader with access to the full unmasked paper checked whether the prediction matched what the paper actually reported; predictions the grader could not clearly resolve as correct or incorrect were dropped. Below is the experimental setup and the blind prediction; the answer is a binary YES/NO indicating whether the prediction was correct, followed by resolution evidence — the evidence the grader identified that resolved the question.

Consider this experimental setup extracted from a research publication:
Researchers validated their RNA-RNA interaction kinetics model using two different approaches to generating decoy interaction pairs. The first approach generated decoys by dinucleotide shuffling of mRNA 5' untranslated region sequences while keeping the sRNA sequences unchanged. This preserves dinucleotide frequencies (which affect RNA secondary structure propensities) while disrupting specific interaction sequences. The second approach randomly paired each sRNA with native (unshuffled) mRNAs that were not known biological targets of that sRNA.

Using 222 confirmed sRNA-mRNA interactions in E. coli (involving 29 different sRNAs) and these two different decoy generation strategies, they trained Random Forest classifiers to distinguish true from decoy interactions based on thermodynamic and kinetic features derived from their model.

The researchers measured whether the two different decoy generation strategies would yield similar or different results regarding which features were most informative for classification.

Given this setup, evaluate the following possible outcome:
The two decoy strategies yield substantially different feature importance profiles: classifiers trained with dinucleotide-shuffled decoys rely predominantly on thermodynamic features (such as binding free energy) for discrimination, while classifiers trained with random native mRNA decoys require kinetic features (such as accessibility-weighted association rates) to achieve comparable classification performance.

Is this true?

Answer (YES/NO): NO